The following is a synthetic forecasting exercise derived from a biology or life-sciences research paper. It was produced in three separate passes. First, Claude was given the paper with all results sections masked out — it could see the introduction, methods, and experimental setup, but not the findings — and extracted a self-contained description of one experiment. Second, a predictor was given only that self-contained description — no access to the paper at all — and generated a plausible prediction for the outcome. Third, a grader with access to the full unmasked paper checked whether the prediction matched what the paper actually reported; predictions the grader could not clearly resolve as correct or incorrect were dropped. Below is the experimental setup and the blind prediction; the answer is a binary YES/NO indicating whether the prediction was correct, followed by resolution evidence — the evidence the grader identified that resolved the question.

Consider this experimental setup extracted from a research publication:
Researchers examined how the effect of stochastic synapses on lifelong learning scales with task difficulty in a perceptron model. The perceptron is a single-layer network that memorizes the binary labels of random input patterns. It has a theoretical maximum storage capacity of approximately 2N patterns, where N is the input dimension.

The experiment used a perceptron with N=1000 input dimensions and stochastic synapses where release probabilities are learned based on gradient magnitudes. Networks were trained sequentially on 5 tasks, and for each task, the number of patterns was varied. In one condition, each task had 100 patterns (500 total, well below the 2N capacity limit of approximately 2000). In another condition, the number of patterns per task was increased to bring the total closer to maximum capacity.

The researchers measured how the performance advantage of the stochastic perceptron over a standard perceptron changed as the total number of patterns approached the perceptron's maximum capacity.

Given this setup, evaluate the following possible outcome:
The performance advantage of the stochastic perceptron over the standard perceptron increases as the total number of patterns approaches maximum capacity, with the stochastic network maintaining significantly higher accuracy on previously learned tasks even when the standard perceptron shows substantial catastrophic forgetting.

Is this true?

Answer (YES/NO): NO